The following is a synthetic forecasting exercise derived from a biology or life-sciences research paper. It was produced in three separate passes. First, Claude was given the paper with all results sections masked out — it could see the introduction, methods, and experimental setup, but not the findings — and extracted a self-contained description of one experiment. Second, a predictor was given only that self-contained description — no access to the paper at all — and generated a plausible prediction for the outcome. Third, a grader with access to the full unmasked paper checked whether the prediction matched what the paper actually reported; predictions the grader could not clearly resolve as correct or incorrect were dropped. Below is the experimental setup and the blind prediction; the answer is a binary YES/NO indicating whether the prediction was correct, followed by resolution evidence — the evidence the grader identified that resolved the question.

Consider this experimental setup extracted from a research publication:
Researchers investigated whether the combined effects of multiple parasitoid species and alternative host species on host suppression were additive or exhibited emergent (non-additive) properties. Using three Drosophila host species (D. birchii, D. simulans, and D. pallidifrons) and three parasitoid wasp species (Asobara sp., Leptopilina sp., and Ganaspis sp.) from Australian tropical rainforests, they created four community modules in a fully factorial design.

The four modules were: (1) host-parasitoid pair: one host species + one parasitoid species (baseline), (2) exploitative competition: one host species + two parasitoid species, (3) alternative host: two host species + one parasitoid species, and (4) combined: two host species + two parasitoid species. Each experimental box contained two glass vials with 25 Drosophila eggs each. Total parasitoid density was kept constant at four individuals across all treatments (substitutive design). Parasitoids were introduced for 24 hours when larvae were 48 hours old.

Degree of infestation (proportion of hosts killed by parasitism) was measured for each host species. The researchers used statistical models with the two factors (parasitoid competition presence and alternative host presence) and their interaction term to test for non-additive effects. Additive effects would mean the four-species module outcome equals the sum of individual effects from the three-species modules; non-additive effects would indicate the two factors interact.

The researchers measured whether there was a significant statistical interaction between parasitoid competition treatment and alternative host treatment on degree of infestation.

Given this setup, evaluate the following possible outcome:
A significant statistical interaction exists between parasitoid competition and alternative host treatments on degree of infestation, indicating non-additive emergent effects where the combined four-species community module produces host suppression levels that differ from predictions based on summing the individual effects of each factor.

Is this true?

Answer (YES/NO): NO